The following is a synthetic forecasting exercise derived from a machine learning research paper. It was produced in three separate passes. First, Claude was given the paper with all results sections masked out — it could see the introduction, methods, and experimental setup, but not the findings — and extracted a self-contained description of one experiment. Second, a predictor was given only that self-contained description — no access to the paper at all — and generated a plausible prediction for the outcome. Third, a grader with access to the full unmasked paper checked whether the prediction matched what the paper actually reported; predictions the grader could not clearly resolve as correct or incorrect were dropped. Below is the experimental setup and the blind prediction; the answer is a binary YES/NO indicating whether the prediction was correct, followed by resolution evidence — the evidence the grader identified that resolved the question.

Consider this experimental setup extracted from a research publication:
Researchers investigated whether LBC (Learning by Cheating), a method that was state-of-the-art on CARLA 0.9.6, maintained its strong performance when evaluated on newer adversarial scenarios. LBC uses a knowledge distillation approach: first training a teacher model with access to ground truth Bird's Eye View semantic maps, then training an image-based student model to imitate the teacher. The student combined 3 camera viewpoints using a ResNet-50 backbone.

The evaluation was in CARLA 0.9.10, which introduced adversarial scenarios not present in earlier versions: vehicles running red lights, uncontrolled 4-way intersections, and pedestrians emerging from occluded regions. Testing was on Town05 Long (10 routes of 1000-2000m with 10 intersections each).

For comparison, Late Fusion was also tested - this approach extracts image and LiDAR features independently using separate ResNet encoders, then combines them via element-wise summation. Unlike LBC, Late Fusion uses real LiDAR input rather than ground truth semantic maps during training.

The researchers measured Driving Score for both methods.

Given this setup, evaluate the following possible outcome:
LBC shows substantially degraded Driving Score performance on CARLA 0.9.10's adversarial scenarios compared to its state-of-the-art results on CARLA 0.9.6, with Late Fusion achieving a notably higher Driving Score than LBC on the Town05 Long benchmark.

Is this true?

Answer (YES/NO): YES